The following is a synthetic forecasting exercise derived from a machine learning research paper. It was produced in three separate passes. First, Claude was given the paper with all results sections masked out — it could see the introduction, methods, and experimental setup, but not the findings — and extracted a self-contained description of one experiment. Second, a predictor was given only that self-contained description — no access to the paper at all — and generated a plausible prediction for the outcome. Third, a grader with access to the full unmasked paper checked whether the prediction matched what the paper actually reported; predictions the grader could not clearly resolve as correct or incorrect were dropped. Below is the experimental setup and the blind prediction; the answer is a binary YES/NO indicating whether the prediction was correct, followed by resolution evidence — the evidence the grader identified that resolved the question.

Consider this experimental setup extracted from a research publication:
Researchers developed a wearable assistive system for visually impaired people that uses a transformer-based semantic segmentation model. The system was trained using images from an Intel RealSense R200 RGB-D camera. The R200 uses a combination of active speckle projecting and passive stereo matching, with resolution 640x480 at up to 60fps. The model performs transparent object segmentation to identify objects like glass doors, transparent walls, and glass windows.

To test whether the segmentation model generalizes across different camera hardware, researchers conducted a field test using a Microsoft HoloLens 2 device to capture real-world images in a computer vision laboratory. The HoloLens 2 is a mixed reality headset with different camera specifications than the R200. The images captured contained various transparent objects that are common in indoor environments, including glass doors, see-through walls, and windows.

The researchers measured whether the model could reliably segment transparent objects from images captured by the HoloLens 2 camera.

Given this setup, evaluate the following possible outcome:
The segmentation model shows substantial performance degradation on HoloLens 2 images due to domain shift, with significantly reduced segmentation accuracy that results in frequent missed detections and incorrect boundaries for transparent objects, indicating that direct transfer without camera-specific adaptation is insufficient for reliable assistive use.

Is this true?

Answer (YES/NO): NO